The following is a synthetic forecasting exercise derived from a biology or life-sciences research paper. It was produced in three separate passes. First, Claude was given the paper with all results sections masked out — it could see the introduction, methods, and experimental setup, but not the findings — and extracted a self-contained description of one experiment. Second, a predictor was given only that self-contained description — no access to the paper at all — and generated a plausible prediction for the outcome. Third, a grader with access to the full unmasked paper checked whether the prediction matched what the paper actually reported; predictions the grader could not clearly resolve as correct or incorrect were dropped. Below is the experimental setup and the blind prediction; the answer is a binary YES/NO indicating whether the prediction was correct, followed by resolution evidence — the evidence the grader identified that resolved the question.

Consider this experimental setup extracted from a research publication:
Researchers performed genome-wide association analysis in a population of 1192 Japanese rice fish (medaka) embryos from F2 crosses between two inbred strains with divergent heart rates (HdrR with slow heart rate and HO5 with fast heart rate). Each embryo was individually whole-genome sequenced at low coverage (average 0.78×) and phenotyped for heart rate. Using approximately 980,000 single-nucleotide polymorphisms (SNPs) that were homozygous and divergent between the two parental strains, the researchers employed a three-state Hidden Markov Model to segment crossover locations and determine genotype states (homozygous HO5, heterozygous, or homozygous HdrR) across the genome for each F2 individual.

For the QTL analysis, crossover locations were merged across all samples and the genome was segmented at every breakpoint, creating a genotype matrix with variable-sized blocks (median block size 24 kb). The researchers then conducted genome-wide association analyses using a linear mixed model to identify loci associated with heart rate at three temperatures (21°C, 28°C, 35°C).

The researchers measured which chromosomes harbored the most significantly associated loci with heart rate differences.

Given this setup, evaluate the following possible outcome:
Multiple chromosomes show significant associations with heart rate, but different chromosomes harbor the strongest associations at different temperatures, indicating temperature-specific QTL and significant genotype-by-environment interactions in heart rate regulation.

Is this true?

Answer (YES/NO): NO